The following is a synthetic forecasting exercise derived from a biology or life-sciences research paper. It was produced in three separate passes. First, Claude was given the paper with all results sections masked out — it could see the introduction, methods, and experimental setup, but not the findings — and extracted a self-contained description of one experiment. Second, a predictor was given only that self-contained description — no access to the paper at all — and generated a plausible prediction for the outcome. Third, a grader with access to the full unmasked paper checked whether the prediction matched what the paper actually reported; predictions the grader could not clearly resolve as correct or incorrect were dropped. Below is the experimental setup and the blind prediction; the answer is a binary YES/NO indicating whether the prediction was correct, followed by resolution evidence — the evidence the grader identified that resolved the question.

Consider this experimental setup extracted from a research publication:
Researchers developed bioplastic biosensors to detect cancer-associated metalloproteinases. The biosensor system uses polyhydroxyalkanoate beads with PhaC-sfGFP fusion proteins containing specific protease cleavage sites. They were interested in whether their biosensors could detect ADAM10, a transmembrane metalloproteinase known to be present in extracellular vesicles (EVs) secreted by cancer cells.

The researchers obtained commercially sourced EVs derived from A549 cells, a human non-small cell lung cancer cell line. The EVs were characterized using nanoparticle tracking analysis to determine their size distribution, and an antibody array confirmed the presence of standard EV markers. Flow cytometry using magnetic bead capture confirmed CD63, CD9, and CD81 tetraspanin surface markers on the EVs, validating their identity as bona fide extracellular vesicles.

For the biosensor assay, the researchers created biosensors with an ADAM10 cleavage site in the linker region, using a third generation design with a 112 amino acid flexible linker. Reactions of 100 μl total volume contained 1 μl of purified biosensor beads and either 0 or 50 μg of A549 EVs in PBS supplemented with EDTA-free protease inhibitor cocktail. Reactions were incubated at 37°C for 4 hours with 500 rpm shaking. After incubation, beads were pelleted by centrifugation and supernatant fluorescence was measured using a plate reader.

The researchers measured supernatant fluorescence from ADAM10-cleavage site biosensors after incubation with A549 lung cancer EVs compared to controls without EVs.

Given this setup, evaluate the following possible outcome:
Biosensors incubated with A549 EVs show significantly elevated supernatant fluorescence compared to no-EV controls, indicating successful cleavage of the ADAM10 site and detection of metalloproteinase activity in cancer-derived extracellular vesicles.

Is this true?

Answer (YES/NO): YES